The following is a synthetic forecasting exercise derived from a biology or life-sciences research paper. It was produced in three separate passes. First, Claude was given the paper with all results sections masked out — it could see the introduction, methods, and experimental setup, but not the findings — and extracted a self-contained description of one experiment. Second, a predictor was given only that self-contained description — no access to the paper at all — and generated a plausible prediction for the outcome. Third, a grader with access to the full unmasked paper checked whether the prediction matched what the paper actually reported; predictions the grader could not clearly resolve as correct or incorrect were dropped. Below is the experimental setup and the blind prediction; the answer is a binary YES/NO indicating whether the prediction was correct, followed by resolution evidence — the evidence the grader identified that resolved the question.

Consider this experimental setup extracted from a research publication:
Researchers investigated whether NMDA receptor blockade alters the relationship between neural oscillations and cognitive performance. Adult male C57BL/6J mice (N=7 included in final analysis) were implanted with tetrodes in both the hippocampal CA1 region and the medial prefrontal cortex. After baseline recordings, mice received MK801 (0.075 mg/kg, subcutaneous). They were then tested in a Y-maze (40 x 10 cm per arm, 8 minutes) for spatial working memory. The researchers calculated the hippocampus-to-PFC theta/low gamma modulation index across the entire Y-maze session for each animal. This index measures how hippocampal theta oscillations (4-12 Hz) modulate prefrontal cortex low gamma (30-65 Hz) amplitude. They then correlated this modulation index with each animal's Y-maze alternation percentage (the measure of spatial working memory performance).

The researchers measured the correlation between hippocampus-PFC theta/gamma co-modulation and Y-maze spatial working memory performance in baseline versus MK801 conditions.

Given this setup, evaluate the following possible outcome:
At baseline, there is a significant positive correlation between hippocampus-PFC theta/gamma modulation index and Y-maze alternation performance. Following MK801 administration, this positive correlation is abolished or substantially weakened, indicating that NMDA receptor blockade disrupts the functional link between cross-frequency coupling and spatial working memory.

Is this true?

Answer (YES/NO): YES